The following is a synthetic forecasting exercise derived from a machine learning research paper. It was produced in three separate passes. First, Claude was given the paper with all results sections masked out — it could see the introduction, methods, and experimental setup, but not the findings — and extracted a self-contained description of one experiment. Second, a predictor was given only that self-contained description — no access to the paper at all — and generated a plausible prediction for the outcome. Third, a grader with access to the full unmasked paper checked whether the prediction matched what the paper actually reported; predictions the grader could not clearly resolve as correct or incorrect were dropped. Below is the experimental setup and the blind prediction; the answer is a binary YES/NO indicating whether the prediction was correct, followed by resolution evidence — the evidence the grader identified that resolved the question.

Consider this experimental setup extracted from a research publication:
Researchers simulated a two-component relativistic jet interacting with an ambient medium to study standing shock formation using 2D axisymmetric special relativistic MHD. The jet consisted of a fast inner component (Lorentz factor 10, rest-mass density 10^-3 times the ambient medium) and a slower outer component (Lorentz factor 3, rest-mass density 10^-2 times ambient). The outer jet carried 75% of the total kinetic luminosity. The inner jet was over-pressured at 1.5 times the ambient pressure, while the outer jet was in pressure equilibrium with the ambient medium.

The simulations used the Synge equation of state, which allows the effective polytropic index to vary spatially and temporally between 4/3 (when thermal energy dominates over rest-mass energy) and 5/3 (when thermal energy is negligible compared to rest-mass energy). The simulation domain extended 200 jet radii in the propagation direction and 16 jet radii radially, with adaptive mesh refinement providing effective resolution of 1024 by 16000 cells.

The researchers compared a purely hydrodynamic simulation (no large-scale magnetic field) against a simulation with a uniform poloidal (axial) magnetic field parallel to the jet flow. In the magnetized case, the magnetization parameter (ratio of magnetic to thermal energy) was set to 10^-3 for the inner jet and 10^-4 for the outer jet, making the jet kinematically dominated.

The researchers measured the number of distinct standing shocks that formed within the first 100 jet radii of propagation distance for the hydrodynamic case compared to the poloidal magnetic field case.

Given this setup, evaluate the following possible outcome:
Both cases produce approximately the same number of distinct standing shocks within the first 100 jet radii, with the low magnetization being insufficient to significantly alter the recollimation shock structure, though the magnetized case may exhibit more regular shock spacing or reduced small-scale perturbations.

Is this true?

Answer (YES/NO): NO